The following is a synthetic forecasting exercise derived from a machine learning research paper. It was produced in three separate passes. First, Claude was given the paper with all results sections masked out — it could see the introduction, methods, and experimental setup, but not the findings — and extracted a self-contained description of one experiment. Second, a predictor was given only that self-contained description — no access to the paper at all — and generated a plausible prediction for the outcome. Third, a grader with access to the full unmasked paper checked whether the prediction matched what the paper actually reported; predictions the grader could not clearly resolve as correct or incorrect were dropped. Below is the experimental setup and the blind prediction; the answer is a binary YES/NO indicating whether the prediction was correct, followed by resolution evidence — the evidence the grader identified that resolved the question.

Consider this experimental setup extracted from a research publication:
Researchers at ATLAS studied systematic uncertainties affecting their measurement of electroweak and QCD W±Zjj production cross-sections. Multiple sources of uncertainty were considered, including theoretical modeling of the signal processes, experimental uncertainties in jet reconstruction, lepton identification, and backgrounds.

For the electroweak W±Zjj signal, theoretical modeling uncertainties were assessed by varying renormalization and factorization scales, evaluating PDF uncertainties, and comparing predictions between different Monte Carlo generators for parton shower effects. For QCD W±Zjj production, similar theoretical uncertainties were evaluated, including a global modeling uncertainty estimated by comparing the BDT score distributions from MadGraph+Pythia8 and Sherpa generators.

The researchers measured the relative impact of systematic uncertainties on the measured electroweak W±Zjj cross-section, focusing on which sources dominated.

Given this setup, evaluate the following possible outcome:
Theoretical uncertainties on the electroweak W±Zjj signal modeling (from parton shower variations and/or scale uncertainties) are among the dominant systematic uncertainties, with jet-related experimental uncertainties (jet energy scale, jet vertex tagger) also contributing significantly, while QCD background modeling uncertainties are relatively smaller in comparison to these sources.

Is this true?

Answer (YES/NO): NO